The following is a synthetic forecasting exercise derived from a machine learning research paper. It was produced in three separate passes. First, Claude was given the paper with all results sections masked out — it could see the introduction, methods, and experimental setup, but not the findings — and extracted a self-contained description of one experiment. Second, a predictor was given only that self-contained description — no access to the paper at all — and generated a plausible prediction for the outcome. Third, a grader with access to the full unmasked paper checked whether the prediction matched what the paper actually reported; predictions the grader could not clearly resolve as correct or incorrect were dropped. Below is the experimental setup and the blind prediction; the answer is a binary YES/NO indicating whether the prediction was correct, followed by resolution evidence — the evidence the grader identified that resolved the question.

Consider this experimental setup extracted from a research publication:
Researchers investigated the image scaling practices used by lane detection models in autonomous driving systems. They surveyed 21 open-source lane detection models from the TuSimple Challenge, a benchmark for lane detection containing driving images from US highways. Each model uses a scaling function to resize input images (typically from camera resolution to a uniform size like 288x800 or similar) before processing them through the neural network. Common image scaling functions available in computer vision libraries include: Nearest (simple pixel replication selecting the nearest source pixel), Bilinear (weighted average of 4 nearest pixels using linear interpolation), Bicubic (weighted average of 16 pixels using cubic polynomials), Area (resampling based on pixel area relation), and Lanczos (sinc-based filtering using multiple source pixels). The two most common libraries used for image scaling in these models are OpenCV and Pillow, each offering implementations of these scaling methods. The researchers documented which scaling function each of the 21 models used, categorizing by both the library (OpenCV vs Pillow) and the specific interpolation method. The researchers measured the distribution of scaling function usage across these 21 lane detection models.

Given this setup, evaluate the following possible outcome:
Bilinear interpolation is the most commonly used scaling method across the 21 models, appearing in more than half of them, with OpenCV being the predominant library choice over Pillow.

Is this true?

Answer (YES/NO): NO